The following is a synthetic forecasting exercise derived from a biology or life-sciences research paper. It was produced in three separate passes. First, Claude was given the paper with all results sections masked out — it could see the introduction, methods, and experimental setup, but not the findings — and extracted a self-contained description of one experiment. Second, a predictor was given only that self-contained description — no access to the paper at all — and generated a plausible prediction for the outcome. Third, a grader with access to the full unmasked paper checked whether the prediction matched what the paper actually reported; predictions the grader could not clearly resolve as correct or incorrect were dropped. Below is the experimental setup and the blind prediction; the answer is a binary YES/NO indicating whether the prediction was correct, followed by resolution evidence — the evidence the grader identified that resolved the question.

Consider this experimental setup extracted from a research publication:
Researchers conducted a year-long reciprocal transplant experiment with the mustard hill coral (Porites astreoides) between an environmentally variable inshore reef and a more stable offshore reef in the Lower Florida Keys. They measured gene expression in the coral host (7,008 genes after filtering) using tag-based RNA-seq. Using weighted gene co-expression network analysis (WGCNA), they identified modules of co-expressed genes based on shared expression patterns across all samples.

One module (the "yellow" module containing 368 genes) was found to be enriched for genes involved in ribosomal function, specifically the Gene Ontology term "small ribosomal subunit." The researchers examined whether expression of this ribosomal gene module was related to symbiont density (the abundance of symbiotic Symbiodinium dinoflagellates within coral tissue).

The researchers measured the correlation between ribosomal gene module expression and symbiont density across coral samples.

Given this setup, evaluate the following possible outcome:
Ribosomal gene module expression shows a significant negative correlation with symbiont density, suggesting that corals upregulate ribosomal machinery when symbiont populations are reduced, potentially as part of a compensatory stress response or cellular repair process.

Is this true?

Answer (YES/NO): NO